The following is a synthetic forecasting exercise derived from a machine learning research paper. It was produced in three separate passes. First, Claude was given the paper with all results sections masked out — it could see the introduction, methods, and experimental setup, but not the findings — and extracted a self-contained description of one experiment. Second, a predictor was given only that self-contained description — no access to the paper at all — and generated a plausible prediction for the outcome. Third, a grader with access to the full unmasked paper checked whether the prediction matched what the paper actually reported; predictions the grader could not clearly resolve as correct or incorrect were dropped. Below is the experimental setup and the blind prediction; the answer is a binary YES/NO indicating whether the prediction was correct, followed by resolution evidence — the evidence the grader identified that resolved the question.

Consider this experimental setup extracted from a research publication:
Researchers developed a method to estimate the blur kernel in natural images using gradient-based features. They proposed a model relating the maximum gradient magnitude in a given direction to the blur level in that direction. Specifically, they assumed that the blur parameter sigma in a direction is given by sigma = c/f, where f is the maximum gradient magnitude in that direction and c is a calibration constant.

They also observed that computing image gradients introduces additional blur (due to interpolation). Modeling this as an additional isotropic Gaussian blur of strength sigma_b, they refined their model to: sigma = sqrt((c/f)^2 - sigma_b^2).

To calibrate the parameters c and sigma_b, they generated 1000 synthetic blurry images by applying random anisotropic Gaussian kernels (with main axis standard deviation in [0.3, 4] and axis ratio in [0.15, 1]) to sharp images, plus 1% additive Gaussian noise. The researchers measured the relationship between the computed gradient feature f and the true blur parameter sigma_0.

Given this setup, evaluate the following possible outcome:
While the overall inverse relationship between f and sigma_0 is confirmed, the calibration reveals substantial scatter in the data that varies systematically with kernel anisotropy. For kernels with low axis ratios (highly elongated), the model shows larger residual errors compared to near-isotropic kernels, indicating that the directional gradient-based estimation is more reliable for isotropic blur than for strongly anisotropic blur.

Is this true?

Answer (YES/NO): NO